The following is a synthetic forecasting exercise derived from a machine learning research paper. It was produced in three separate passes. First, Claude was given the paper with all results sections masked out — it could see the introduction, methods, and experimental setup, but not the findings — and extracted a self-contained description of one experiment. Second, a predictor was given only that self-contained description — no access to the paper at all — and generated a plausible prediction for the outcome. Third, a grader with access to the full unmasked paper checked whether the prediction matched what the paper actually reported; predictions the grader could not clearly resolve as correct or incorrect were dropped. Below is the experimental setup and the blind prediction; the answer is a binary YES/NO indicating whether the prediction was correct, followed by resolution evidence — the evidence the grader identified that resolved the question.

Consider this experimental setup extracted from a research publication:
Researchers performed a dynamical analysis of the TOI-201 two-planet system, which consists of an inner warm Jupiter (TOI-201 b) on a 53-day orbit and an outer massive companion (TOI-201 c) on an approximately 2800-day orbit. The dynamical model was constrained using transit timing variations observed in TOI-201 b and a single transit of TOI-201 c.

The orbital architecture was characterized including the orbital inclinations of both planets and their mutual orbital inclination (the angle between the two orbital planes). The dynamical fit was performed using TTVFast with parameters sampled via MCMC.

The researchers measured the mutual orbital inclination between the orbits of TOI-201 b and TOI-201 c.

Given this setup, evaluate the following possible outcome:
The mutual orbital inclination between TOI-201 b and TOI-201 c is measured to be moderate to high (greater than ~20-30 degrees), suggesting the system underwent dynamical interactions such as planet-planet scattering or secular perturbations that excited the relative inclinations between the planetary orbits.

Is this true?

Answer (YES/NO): NO